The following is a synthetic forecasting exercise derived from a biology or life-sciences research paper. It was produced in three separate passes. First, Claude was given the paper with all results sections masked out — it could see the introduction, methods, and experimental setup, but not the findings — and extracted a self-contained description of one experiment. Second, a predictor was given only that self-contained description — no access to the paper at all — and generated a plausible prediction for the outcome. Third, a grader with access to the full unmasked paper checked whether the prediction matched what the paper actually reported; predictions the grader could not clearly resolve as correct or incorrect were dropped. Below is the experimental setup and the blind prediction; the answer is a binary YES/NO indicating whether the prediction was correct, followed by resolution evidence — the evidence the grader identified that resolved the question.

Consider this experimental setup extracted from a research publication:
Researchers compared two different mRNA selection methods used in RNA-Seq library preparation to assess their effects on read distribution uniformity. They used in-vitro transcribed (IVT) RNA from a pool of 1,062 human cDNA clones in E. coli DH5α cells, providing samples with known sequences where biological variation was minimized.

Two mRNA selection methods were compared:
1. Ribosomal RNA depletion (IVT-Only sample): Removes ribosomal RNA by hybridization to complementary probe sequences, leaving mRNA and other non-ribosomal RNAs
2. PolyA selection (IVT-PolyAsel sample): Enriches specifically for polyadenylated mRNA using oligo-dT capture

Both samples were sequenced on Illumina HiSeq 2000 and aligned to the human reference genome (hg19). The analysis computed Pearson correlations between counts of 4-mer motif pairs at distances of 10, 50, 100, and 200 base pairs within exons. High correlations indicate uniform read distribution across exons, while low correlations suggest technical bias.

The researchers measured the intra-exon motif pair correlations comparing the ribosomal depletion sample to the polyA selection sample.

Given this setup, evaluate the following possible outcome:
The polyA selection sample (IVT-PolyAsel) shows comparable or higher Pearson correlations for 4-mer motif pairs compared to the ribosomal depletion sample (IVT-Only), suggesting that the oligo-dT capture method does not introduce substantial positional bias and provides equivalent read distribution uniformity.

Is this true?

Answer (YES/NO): YES